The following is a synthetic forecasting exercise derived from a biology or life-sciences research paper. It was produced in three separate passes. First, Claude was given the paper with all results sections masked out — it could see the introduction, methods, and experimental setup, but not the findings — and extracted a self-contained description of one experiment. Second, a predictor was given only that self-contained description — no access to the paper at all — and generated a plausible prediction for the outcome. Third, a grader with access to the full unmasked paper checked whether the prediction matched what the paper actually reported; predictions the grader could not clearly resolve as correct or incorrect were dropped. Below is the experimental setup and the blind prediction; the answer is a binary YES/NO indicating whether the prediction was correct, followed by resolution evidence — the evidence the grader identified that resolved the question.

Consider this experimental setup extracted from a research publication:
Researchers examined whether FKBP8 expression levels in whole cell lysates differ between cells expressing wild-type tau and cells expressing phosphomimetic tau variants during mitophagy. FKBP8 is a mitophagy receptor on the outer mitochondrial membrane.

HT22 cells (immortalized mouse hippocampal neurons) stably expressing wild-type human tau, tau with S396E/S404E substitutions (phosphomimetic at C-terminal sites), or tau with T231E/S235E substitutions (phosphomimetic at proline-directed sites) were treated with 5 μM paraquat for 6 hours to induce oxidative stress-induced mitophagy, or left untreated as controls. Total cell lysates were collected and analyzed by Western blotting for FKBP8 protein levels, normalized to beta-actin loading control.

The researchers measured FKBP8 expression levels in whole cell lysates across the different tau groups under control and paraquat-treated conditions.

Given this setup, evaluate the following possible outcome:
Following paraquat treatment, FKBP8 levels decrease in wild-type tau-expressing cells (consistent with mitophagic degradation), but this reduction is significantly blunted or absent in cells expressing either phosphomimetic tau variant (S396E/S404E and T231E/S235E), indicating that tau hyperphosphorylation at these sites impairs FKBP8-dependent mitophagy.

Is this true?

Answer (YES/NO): NO